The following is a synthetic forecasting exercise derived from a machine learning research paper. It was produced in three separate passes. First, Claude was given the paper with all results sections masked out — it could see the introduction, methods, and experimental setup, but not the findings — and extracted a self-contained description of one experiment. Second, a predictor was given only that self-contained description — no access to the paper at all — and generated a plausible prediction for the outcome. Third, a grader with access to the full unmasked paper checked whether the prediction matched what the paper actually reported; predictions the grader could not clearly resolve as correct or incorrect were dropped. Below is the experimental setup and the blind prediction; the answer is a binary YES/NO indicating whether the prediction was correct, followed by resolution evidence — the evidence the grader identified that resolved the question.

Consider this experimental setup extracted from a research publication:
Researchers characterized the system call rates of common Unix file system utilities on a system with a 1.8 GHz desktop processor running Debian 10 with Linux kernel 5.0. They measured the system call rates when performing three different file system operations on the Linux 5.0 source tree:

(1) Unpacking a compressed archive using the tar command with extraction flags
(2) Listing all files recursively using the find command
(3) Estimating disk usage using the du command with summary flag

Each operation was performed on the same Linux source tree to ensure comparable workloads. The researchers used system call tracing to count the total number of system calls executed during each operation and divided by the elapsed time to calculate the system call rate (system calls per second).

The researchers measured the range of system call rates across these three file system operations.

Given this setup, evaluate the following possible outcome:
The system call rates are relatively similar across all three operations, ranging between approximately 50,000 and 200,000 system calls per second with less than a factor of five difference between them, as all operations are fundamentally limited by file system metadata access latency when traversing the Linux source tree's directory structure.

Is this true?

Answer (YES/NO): NO